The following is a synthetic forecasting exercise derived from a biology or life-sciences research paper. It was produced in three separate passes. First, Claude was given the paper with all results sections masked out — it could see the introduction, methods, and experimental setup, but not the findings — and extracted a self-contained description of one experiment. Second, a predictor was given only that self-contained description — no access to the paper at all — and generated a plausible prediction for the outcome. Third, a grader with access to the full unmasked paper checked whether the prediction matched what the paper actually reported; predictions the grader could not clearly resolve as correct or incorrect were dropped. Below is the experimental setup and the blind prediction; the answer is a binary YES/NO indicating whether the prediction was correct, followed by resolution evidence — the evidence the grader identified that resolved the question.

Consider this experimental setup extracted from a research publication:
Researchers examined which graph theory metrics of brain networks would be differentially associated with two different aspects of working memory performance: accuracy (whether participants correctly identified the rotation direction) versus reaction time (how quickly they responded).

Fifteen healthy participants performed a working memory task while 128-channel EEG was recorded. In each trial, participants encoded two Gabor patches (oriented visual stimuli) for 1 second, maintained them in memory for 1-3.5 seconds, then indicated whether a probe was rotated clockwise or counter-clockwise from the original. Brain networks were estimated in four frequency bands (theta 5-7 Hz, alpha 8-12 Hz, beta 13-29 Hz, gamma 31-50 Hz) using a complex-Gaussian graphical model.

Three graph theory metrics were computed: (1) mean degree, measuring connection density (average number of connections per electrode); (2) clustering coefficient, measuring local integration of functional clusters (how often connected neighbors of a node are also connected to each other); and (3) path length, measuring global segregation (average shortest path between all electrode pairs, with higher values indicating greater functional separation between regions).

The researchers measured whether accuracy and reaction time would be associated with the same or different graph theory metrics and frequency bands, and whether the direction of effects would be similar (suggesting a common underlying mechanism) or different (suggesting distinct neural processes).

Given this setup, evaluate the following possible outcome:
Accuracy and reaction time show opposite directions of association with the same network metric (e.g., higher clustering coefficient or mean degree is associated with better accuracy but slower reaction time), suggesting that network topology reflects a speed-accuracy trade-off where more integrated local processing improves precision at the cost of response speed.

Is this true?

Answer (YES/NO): NO